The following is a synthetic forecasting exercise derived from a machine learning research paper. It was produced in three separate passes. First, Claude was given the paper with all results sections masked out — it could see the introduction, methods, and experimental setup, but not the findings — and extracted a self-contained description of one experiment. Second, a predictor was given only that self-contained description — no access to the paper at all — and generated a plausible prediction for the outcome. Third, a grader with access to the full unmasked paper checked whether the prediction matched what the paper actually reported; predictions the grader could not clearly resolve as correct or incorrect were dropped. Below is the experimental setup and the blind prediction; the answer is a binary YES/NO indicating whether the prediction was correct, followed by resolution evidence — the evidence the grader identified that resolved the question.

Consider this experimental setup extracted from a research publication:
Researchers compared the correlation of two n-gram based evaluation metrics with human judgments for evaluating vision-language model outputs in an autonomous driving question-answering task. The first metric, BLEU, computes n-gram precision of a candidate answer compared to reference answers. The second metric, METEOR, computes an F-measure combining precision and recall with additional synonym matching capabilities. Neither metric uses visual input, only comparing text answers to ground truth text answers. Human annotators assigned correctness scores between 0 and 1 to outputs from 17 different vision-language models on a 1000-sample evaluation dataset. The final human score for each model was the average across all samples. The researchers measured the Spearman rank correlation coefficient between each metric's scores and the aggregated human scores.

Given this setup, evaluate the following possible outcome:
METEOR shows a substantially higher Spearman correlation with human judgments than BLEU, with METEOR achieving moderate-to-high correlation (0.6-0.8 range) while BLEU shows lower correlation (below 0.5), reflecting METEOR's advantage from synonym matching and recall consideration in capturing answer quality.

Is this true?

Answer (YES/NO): NO